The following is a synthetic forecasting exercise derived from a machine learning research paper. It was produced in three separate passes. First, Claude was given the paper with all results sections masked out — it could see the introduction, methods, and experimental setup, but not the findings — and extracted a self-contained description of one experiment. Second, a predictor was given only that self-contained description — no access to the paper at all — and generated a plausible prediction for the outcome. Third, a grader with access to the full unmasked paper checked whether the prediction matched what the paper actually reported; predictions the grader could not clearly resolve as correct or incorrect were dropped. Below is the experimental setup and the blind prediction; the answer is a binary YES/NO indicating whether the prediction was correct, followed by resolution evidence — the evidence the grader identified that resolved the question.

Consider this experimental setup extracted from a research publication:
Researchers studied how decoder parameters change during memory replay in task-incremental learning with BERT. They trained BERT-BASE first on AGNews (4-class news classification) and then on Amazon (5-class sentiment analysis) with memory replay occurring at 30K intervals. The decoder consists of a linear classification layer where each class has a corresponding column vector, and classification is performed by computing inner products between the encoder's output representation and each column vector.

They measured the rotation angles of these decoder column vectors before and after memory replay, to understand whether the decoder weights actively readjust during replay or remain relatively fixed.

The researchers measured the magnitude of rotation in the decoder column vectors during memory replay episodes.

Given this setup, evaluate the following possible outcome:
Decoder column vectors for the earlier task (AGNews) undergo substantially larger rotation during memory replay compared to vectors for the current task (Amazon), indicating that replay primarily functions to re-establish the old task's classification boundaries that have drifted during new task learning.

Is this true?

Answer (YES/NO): NO